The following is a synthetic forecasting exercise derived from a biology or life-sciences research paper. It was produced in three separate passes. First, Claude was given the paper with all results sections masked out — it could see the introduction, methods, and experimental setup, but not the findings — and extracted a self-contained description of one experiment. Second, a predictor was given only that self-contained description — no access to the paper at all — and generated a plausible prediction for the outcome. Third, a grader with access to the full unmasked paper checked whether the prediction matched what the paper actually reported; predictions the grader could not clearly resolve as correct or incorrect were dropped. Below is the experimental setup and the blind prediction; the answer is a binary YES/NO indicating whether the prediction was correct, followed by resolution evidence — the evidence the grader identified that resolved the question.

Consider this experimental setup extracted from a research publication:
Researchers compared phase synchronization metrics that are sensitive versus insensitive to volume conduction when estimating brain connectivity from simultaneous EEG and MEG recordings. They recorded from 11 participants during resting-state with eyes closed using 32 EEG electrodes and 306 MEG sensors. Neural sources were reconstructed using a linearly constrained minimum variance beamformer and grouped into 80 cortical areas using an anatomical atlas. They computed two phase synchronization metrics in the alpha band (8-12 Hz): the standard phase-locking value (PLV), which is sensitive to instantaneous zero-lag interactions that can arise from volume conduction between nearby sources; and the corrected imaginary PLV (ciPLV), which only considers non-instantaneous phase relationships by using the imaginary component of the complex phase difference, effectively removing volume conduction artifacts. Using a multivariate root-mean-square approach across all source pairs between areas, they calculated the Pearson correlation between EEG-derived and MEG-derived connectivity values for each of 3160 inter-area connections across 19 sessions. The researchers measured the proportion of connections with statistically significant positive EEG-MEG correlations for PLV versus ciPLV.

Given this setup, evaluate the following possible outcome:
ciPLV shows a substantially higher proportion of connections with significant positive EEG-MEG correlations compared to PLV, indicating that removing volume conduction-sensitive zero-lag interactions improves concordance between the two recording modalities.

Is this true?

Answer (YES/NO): YES